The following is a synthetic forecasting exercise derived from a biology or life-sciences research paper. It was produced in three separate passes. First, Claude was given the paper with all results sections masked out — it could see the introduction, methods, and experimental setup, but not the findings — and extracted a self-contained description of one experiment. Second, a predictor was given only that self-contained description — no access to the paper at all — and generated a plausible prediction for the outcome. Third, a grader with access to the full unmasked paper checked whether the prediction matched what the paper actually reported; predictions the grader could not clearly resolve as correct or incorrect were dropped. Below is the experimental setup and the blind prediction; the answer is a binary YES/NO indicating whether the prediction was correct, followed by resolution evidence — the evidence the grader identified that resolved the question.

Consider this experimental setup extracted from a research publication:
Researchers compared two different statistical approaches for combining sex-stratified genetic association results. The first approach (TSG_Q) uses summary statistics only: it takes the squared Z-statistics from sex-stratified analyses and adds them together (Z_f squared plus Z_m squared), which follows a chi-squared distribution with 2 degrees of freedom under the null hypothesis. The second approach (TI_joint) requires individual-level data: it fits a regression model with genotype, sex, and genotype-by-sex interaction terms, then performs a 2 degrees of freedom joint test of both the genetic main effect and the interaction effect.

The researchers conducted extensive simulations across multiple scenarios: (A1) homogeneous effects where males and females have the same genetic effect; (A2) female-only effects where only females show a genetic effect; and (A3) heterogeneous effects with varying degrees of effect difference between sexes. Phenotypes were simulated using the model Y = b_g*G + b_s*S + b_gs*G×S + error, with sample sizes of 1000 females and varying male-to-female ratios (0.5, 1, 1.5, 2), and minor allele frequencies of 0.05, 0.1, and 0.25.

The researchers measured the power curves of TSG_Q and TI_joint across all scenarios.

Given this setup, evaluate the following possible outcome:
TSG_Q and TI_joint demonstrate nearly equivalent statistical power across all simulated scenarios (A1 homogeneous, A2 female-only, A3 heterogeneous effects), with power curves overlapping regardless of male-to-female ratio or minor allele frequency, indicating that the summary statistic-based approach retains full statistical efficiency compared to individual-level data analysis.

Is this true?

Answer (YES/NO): YES